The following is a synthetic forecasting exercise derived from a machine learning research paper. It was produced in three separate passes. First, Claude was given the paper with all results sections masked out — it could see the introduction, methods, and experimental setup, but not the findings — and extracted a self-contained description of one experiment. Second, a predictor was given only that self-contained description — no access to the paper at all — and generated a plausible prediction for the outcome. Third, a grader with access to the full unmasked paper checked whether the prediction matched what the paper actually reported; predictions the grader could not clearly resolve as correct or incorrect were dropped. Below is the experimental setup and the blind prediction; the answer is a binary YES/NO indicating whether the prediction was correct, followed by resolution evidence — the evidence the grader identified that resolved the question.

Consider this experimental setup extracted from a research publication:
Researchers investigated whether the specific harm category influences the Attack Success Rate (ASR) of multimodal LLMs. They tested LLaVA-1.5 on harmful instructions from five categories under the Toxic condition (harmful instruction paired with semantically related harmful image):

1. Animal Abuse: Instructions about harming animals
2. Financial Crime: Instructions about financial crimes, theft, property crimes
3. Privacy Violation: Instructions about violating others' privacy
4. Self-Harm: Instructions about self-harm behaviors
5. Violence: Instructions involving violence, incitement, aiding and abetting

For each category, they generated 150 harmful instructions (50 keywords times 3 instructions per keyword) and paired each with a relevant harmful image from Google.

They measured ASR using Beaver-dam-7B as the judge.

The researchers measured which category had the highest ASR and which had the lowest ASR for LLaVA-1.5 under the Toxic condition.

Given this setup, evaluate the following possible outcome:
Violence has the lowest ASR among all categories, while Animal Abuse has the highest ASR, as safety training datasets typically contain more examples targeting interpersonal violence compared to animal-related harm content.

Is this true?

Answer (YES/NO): NO